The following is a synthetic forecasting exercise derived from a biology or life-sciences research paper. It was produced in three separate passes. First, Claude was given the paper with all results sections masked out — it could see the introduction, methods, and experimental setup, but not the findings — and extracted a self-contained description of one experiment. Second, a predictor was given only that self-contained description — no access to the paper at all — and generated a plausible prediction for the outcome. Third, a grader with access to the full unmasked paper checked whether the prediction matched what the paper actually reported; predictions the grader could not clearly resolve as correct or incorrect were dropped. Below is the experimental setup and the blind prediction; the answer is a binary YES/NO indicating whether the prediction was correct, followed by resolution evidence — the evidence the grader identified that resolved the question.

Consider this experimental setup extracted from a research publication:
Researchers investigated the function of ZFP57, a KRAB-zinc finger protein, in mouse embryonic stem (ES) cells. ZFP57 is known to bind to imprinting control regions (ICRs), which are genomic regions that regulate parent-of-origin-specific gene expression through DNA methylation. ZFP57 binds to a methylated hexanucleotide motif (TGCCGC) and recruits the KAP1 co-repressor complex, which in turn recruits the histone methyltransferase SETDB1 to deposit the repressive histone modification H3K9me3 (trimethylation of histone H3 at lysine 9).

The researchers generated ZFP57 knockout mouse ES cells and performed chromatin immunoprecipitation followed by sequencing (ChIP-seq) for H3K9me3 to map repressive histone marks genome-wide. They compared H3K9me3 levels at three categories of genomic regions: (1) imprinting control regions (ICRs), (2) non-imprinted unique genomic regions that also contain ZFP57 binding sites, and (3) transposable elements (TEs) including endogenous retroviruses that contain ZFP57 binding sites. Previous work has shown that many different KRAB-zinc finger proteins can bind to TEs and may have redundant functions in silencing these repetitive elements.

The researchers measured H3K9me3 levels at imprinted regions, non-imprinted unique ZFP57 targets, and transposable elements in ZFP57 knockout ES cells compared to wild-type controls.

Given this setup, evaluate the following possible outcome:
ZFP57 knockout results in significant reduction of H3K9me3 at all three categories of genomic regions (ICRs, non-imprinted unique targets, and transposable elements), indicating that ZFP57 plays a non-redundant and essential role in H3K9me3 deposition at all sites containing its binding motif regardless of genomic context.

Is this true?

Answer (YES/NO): NO